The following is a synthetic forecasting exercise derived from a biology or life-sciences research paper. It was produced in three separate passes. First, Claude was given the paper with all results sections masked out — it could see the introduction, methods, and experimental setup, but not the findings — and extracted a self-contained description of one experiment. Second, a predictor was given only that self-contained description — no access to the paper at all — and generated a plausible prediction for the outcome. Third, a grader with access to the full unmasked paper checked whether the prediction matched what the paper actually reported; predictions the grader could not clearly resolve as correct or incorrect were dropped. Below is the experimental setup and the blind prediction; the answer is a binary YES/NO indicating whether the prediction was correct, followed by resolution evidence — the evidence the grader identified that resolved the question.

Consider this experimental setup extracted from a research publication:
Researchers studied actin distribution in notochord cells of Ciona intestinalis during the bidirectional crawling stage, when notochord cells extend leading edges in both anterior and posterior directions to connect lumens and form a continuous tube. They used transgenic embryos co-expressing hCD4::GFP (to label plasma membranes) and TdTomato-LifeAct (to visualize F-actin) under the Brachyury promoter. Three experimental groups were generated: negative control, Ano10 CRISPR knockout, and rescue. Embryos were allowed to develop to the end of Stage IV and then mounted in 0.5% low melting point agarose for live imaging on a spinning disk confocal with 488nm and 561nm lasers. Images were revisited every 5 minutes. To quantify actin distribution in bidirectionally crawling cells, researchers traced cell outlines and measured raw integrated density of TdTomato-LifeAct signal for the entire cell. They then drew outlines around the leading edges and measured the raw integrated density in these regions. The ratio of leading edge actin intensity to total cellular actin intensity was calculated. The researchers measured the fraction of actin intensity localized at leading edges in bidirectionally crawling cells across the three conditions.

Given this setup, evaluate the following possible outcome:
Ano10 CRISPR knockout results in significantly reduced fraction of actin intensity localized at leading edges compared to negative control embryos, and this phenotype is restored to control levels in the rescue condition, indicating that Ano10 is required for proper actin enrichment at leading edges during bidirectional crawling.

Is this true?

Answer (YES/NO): YES